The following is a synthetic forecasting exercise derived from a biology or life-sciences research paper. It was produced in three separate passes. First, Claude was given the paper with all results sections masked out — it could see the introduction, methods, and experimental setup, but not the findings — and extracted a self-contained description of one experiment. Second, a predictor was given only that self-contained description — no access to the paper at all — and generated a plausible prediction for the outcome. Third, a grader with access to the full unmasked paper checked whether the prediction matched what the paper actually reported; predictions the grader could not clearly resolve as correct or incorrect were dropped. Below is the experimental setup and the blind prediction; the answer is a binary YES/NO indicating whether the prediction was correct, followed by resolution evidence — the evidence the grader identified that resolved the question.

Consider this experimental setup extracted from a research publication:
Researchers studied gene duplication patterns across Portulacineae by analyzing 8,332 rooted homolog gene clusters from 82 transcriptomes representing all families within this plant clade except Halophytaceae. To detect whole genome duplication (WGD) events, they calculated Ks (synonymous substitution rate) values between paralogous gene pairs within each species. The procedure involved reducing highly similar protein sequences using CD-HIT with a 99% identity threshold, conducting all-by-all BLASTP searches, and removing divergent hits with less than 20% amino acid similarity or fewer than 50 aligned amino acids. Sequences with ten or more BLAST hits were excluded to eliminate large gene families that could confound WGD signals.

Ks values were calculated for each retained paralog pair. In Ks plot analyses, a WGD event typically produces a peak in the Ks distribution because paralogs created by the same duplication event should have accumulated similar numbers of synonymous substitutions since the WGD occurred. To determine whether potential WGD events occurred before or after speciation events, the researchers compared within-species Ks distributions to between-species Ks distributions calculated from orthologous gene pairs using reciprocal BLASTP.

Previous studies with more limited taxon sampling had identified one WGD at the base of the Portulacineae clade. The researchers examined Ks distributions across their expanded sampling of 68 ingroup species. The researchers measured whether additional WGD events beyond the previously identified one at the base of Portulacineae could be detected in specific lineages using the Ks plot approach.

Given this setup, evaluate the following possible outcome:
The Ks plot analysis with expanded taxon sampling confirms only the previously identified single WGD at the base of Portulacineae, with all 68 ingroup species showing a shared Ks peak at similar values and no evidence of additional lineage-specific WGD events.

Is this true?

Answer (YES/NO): NO